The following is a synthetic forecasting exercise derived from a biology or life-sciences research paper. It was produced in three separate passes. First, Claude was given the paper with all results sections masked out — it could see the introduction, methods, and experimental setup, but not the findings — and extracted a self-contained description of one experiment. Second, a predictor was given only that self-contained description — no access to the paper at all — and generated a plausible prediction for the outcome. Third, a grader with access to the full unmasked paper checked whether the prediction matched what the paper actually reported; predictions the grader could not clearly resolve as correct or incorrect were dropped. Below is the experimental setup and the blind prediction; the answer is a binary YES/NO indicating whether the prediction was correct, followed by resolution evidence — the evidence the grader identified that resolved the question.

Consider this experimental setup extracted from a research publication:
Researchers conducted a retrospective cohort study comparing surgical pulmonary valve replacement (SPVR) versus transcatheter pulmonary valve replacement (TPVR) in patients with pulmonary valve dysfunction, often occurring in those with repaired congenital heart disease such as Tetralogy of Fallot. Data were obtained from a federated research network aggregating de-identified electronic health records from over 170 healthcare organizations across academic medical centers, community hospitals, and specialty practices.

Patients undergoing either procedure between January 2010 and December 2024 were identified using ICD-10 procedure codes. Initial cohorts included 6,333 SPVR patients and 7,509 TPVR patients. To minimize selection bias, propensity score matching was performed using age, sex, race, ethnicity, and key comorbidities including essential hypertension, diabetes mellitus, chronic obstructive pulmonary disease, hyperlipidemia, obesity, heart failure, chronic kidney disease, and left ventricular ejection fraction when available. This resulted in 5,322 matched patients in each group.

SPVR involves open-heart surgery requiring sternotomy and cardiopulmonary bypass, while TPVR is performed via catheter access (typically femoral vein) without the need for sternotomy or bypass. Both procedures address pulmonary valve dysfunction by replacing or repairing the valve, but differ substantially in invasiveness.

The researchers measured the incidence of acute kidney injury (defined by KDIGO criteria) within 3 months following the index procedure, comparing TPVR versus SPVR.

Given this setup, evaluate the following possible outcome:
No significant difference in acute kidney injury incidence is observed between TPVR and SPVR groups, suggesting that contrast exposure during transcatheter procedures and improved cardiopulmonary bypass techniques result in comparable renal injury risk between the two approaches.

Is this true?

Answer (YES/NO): NO